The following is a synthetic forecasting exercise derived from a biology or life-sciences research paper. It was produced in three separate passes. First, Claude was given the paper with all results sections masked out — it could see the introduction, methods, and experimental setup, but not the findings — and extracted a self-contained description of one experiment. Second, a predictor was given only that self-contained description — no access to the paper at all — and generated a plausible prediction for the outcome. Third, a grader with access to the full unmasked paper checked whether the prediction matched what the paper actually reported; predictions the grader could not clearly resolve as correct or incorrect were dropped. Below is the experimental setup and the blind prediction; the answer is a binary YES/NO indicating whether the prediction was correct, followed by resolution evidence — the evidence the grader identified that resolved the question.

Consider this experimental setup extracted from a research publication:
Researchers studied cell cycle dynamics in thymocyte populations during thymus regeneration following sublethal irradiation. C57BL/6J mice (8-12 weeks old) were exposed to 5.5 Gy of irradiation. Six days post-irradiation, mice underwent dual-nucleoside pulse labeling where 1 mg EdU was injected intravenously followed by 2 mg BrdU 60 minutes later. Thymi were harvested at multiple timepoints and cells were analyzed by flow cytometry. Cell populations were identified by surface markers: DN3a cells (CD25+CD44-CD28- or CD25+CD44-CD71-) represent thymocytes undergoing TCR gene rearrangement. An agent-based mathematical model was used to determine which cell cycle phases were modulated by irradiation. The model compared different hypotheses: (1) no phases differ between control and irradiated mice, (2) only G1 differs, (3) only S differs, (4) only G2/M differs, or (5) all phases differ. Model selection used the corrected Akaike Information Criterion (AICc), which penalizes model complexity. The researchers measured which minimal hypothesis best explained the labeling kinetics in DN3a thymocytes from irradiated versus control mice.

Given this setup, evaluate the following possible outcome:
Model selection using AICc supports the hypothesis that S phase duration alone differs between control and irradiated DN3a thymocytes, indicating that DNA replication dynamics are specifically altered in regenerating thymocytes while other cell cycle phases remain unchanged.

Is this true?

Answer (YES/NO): NO